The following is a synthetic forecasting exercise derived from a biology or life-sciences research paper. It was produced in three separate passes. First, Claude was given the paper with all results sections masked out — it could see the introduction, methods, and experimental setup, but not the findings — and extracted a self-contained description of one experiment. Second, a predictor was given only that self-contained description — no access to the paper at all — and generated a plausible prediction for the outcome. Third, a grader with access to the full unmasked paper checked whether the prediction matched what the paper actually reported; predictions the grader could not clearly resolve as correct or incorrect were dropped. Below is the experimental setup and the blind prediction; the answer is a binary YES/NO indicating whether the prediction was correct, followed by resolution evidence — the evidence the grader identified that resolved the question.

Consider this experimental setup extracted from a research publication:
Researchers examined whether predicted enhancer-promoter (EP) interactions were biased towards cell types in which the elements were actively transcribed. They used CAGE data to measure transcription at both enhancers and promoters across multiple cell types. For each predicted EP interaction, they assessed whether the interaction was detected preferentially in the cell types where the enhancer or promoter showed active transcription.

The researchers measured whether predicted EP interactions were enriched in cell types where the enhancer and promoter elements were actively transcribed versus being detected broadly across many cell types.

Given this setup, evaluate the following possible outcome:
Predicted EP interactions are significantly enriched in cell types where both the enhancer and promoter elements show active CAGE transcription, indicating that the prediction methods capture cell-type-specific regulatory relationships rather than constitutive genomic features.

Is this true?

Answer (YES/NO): YES